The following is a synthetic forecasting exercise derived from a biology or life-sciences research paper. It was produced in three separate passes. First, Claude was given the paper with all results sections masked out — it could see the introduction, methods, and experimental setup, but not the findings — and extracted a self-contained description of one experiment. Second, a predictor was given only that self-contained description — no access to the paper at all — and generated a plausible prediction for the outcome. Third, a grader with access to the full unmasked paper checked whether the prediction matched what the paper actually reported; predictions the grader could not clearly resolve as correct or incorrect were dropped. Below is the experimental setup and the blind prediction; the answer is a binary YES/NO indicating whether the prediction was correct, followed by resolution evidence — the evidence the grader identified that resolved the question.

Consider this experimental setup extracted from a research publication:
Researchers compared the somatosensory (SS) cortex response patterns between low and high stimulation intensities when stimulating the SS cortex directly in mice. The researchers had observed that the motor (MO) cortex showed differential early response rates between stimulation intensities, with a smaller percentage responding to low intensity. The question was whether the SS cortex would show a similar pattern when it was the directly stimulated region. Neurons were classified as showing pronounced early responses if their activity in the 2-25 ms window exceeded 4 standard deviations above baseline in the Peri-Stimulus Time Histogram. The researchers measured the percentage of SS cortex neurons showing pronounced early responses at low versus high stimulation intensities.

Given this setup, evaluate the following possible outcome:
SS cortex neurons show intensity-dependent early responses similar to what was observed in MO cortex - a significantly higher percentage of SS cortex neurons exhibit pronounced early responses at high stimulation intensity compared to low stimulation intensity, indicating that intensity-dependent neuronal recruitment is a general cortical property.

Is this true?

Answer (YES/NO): NO